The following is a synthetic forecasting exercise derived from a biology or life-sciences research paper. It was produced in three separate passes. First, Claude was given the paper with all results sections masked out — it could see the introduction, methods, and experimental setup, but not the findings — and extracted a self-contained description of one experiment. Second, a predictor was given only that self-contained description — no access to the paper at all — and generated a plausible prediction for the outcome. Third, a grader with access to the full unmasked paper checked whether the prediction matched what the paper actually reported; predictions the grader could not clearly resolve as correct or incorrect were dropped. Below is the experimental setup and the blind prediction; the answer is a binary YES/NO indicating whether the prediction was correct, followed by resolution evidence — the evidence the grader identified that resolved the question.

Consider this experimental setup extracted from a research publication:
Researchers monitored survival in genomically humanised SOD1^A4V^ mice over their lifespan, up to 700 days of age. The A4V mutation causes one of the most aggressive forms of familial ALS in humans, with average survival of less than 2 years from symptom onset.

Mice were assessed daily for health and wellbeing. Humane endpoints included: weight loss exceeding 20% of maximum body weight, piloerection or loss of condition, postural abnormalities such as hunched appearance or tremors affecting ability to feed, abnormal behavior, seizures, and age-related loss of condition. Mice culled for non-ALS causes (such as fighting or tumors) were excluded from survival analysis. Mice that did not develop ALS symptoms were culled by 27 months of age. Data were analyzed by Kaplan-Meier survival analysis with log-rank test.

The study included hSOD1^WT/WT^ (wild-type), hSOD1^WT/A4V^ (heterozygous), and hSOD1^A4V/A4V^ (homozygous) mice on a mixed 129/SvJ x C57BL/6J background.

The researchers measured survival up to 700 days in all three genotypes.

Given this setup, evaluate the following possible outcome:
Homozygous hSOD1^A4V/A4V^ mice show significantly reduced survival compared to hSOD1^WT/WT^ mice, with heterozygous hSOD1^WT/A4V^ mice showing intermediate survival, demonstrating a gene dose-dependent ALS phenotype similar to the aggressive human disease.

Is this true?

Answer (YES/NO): NO